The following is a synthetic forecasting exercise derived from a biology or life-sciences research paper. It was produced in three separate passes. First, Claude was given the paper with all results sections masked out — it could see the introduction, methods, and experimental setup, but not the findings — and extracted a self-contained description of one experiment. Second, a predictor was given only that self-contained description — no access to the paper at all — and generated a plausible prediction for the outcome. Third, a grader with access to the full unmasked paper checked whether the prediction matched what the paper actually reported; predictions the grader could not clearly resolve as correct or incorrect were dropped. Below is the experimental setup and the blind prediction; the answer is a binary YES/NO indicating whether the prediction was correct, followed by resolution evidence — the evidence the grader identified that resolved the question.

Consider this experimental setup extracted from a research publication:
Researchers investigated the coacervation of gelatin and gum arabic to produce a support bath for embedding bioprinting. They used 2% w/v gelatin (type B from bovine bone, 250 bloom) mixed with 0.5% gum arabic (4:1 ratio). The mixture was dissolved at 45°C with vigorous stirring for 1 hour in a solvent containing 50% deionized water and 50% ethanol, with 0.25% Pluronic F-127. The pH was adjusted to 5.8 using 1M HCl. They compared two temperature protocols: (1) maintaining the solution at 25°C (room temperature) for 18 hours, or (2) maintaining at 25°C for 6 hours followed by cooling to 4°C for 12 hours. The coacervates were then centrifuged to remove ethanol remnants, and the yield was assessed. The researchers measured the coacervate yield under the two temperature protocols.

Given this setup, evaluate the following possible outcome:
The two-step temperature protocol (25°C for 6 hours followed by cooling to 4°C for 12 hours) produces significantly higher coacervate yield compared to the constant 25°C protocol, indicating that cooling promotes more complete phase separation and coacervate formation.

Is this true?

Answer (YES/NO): YES